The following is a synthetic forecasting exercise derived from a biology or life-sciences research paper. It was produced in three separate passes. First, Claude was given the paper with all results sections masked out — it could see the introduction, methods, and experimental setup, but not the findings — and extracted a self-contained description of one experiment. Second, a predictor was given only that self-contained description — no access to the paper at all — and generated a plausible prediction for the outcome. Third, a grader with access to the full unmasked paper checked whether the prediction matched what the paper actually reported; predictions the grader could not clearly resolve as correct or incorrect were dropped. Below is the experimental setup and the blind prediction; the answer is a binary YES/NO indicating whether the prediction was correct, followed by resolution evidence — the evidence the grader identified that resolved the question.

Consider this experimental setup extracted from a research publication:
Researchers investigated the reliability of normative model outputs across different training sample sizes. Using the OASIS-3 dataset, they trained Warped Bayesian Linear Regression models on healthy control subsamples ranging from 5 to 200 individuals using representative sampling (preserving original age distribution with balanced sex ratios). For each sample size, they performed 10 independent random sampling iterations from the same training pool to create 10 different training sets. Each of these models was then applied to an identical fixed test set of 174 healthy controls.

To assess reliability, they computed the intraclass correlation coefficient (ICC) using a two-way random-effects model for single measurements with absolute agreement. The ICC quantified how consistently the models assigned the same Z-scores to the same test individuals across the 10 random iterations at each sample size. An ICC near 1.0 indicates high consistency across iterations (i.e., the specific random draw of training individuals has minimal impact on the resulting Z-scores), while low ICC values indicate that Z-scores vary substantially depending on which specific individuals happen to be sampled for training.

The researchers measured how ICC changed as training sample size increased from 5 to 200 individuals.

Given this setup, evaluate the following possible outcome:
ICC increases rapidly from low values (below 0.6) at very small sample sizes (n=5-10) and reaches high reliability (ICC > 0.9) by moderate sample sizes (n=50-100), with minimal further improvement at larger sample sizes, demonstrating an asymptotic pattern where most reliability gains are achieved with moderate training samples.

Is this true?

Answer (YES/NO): YES